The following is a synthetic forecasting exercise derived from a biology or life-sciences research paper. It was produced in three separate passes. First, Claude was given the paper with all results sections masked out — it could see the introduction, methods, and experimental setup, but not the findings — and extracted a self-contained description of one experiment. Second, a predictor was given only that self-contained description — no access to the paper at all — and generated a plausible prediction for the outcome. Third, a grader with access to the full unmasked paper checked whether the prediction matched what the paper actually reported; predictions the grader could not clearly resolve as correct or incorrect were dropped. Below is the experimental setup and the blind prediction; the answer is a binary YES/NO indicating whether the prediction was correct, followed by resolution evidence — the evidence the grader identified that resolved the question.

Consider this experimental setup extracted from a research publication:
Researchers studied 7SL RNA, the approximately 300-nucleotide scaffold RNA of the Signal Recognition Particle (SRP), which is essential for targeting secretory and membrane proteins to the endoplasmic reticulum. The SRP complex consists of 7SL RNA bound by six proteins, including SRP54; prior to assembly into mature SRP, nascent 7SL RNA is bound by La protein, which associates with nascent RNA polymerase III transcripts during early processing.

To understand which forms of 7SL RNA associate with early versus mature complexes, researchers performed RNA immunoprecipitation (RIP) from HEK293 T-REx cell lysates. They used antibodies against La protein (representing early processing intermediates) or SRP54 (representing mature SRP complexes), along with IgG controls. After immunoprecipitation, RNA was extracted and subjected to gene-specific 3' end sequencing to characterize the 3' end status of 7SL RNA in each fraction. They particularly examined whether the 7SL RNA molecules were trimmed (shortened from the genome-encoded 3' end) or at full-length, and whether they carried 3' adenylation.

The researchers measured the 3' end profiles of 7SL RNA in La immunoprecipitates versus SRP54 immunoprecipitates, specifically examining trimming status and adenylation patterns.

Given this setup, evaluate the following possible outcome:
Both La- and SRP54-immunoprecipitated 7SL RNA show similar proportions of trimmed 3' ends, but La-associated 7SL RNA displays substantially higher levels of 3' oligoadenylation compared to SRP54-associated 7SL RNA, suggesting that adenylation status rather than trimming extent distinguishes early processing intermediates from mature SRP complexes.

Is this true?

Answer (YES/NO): NO